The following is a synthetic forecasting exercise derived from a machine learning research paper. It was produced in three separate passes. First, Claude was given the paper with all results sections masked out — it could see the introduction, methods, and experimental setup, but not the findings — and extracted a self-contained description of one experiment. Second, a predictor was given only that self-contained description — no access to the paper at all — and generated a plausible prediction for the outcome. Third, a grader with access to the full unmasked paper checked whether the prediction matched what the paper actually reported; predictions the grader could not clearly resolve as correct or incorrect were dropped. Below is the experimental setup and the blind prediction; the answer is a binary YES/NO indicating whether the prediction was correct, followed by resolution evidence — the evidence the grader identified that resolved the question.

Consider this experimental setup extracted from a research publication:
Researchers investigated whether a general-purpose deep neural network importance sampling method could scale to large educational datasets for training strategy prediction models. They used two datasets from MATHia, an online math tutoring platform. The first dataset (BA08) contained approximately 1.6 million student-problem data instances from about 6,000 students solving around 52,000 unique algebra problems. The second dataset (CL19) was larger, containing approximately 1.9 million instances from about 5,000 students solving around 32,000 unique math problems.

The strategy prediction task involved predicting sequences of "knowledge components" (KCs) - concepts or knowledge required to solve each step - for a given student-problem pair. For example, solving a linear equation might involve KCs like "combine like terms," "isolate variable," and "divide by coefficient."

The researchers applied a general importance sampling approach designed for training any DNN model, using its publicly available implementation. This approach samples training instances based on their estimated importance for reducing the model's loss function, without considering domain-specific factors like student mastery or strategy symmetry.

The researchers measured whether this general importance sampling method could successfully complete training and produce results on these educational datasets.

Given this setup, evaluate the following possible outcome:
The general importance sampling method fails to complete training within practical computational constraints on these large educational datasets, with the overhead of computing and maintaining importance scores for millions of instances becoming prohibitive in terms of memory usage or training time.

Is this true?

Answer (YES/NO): YES